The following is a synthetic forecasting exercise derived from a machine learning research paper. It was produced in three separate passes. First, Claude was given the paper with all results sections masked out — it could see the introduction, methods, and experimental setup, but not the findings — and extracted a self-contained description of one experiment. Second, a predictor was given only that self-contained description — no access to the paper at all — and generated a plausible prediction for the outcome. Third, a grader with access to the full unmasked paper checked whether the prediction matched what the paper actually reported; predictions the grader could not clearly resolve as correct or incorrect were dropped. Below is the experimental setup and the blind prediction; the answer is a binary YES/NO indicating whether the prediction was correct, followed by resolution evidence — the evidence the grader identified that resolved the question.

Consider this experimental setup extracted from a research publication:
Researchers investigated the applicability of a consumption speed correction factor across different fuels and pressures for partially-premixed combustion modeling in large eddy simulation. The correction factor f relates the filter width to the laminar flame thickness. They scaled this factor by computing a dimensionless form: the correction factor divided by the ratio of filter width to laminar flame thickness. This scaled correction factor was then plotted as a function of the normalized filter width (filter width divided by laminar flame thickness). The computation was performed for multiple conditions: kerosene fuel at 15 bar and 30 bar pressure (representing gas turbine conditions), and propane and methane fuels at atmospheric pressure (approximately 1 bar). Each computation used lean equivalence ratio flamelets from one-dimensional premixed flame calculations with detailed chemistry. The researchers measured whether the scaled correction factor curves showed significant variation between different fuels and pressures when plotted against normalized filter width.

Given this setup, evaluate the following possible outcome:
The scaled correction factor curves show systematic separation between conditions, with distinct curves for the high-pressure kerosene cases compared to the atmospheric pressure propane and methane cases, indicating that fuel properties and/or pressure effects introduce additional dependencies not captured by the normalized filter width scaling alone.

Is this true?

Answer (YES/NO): NO